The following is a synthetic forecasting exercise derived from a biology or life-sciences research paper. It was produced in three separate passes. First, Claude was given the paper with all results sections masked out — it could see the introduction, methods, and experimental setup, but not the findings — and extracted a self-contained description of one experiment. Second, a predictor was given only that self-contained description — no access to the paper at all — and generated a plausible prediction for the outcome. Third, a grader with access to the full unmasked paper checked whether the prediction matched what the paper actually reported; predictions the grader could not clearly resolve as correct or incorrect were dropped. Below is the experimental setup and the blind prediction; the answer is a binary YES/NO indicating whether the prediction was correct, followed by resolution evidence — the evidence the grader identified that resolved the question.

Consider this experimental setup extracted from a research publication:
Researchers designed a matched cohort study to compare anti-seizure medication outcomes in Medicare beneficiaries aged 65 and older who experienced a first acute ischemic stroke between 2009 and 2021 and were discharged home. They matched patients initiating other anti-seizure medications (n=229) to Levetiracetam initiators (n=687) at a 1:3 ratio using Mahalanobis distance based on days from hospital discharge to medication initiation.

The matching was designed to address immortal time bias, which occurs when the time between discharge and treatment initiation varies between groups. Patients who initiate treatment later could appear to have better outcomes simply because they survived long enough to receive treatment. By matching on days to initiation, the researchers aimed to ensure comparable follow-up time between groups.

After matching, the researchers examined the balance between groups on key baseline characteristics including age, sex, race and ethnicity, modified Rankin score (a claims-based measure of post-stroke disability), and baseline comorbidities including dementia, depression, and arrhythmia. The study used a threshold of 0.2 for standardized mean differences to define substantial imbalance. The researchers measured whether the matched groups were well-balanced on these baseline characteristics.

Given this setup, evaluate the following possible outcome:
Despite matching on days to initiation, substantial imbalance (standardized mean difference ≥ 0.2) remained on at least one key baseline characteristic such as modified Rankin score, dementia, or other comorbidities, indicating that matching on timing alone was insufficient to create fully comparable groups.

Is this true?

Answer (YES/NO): YES